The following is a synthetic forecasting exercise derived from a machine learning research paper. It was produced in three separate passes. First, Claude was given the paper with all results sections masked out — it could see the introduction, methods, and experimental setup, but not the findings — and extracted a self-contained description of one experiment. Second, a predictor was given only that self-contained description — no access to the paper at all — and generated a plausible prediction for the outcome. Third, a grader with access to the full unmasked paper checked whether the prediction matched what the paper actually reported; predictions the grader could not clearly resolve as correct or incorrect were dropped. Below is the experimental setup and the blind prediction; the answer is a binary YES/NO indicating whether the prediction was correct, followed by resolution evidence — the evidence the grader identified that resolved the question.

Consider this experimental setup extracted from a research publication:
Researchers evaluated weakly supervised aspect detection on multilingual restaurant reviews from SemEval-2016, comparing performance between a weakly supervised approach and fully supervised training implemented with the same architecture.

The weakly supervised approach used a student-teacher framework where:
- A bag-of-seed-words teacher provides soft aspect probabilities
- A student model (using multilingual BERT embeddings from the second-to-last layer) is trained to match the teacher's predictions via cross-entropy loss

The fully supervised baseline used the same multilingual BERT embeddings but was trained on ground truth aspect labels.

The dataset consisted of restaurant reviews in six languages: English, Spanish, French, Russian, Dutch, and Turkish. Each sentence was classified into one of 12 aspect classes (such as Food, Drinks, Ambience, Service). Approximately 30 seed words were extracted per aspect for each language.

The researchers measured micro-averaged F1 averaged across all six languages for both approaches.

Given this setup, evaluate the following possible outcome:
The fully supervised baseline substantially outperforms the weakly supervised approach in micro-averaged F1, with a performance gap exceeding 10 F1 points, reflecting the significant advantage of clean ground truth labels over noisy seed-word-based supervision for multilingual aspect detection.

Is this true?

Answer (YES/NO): NO